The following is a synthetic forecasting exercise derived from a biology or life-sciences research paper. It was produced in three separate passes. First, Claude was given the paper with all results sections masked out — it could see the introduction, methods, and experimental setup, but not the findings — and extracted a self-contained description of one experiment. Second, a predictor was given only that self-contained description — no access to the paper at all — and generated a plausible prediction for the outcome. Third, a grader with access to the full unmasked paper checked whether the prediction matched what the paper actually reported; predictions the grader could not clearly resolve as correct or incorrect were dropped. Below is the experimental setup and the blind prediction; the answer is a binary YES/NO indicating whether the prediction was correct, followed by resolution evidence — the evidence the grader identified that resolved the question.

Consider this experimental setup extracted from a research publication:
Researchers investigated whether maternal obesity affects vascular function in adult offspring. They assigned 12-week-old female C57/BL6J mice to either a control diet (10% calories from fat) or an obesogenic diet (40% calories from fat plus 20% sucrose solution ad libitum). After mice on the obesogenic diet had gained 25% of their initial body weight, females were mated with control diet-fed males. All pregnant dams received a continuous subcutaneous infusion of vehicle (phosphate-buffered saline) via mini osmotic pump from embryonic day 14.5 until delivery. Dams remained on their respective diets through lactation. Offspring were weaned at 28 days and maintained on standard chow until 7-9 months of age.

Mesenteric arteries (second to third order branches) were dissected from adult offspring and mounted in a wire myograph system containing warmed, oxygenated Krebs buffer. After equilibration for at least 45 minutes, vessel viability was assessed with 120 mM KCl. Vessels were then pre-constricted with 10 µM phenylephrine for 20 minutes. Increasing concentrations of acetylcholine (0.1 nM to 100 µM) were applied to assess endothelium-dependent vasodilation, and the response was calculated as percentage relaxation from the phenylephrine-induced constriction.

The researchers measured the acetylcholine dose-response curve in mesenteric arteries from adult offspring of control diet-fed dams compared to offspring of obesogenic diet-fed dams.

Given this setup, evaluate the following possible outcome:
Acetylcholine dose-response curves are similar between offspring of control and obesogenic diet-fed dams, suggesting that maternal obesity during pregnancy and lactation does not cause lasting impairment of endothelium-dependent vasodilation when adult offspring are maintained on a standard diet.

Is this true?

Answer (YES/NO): NO